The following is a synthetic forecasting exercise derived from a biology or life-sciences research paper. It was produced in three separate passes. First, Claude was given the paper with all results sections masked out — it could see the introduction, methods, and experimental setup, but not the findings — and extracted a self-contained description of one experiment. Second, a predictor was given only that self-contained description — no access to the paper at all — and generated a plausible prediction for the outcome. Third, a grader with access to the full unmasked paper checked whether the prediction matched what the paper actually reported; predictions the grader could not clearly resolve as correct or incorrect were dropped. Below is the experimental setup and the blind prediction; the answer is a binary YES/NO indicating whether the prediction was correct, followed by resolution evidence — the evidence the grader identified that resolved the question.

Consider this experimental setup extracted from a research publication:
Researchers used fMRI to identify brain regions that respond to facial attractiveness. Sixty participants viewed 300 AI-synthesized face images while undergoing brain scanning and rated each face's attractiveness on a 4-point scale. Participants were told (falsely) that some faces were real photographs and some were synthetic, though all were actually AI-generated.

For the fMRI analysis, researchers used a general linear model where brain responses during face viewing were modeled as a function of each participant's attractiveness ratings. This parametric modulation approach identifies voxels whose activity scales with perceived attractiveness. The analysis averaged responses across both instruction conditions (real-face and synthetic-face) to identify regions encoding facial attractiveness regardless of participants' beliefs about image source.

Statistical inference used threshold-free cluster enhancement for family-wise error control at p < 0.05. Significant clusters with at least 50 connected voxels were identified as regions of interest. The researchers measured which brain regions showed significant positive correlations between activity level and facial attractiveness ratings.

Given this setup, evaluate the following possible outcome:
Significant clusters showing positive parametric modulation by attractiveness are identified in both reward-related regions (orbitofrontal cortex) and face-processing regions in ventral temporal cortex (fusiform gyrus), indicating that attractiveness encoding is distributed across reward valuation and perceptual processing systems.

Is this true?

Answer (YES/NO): YES